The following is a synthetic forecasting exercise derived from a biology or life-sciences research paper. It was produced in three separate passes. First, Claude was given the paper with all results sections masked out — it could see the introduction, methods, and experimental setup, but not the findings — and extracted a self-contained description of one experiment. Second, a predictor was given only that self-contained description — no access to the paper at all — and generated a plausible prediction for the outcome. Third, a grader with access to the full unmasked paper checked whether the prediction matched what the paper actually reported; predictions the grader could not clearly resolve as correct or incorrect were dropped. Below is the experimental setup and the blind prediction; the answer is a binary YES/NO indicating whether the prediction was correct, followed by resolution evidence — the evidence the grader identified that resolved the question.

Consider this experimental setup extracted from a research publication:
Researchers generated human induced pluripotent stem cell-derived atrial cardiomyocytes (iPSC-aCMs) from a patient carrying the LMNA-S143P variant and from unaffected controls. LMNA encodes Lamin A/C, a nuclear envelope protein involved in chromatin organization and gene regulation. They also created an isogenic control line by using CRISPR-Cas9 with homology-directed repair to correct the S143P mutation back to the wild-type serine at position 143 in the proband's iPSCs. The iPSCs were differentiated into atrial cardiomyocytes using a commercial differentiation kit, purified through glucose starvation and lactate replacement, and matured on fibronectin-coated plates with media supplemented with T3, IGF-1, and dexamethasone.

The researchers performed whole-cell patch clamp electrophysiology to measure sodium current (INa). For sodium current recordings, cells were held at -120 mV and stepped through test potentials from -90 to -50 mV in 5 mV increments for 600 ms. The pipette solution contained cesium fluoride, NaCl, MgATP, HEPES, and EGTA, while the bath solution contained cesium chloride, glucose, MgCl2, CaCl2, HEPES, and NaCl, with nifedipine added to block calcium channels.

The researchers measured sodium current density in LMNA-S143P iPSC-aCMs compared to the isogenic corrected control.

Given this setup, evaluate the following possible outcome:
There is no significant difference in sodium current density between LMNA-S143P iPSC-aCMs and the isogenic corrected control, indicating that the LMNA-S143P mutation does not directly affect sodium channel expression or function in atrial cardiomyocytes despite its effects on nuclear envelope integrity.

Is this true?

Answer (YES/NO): NO